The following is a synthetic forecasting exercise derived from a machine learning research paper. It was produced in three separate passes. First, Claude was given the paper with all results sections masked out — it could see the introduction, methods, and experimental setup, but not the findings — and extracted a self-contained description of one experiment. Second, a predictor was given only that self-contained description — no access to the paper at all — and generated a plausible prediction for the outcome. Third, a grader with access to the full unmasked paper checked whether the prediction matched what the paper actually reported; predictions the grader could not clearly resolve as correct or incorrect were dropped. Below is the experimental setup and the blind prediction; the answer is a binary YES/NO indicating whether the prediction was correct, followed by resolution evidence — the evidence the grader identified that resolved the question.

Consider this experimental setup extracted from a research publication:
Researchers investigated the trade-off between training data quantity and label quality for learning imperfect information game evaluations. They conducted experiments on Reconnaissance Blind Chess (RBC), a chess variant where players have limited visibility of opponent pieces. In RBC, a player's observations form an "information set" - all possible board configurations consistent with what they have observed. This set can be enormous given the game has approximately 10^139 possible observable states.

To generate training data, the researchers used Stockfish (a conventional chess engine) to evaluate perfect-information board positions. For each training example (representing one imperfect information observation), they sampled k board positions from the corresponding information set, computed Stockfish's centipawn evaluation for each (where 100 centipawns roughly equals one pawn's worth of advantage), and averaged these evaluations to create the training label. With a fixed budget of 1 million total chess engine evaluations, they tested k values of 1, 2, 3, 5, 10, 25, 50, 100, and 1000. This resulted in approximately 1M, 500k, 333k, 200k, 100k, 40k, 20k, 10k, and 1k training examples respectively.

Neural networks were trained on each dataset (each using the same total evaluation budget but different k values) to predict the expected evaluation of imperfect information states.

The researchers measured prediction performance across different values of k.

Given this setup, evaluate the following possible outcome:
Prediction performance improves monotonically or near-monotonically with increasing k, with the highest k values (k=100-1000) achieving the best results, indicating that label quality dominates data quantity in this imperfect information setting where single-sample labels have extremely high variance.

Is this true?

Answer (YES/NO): NO